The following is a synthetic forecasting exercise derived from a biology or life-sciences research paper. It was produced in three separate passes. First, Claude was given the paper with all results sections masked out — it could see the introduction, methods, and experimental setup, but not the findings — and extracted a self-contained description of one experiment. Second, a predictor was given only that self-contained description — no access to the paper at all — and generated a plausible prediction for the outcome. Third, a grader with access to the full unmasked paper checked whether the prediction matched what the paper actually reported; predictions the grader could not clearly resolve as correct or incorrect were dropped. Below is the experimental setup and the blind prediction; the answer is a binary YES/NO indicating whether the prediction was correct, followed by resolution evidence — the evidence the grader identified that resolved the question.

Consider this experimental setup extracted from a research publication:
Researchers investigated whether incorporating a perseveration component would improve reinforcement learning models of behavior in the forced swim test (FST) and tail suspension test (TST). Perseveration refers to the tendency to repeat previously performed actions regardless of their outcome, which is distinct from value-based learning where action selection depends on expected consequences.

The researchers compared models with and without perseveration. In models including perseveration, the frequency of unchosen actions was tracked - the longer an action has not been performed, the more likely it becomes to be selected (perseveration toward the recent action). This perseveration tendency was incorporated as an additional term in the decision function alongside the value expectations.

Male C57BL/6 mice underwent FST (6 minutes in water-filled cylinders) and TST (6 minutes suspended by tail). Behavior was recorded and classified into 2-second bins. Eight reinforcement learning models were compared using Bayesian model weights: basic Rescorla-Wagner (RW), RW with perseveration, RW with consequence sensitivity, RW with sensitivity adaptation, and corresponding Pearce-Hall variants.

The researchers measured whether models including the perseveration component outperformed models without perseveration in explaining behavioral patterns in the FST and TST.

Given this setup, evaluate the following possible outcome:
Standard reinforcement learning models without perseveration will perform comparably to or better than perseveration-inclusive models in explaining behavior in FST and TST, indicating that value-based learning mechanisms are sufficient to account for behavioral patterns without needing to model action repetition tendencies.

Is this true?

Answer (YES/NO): NO